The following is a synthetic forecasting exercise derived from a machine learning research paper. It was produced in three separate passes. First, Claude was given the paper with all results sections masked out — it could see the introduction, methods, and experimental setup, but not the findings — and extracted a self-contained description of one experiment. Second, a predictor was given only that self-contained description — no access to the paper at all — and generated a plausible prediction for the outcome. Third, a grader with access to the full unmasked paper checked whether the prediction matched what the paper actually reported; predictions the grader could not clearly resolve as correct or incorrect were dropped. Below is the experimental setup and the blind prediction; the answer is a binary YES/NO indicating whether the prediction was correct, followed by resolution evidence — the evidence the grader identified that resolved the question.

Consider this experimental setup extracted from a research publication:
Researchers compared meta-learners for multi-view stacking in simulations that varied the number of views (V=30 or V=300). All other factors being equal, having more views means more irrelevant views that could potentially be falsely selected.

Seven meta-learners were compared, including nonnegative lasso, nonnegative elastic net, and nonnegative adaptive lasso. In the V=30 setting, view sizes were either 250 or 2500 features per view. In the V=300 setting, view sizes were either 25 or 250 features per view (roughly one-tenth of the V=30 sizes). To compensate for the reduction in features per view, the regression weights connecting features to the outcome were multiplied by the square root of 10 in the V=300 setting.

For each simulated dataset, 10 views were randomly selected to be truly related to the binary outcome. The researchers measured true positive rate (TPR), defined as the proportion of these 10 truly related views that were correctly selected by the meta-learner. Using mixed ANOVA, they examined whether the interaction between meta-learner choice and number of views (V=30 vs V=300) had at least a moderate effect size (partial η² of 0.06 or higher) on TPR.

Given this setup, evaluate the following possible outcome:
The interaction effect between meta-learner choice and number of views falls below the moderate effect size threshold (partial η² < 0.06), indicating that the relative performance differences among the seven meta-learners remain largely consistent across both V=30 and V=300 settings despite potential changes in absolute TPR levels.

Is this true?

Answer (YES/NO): YES